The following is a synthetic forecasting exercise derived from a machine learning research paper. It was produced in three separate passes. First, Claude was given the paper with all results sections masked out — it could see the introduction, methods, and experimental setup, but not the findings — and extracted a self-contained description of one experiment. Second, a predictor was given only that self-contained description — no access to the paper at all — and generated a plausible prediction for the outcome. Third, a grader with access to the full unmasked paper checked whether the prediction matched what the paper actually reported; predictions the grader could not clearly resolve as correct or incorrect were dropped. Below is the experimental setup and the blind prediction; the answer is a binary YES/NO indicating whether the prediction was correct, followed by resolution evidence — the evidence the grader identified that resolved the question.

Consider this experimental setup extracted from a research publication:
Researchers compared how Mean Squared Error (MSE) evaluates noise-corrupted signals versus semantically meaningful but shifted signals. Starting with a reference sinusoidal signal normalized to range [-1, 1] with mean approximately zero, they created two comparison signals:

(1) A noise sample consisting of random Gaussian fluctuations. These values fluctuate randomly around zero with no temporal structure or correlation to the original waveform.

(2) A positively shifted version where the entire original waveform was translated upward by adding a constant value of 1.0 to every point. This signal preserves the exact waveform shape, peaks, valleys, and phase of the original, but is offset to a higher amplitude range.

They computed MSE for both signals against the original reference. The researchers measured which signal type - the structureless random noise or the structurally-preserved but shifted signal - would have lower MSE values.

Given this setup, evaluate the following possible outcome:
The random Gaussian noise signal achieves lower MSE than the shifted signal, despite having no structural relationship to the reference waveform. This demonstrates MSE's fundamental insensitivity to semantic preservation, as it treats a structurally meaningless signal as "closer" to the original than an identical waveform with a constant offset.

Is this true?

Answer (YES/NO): YES